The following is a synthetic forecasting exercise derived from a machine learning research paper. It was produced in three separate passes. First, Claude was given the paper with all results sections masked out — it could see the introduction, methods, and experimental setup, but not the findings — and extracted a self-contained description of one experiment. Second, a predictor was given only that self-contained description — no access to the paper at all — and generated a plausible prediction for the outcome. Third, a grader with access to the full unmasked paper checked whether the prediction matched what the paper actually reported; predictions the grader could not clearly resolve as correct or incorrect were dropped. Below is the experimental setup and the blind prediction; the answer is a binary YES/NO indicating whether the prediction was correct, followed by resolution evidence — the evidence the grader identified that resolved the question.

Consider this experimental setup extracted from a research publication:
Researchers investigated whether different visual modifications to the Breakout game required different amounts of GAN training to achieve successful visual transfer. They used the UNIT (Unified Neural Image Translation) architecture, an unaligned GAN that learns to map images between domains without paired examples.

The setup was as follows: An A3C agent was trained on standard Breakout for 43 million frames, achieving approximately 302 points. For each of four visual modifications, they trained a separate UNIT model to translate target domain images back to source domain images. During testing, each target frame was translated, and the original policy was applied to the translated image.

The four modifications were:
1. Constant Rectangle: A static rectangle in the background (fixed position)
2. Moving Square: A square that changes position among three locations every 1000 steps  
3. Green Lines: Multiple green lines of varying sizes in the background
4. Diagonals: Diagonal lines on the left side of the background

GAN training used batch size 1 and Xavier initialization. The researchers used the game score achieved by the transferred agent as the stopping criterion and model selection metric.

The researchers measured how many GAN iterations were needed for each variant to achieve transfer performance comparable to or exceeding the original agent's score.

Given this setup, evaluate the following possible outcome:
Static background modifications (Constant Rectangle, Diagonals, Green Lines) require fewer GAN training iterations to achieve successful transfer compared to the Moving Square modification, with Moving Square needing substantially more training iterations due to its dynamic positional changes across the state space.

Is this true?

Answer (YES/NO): NO